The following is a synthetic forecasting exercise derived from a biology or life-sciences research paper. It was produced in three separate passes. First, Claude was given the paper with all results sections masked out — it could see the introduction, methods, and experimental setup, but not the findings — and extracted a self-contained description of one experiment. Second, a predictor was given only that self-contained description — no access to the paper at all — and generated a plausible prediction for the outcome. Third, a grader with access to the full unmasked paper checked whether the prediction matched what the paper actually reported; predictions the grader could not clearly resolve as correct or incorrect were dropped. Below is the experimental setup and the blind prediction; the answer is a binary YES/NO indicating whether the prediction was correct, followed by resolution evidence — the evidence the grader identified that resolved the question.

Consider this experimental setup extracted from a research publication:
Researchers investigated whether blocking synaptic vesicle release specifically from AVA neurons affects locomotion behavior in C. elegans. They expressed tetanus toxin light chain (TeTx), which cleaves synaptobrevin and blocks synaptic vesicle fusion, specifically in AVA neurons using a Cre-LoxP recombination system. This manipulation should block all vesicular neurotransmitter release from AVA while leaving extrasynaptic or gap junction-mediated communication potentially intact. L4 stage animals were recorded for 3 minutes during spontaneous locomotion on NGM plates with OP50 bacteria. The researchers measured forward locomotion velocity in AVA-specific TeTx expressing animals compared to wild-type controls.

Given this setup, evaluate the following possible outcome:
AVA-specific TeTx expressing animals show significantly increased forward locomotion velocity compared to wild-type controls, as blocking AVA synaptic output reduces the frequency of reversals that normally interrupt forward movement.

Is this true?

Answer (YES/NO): NO